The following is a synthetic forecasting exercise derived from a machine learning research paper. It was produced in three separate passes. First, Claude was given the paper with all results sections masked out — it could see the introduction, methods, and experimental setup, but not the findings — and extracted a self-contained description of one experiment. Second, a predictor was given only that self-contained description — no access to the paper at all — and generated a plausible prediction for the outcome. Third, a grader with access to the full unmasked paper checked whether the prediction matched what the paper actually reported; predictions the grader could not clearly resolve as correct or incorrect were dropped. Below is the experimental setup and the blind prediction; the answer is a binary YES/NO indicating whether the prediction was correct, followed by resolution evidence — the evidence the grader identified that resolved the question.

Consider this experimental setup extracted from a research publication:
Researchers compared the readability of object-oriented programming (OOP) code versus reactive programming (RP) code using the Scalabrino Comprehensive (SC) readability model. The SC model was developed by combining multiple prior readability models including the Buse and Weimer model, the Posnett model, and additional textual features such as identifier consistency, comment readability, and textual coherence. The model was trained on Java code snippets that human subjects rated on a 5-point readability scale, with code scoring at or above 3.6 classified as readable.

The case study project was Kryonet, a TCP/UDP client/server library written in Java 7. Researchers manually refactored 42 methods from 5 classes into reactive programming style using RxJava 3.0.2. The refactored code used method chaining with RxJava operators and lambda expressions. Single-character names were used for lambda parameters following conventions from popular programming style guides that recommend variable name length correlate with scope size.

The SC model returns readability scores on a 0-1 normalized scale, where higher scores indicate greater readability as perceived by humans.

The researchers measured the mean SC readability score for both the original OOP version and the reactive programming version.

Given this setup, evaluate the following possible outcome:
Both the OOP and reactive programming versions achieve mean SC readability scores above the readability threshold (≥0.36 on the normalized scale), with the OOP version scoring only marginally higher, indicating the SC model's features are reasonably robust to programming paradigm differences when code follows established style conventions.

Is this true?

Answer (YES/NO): NO